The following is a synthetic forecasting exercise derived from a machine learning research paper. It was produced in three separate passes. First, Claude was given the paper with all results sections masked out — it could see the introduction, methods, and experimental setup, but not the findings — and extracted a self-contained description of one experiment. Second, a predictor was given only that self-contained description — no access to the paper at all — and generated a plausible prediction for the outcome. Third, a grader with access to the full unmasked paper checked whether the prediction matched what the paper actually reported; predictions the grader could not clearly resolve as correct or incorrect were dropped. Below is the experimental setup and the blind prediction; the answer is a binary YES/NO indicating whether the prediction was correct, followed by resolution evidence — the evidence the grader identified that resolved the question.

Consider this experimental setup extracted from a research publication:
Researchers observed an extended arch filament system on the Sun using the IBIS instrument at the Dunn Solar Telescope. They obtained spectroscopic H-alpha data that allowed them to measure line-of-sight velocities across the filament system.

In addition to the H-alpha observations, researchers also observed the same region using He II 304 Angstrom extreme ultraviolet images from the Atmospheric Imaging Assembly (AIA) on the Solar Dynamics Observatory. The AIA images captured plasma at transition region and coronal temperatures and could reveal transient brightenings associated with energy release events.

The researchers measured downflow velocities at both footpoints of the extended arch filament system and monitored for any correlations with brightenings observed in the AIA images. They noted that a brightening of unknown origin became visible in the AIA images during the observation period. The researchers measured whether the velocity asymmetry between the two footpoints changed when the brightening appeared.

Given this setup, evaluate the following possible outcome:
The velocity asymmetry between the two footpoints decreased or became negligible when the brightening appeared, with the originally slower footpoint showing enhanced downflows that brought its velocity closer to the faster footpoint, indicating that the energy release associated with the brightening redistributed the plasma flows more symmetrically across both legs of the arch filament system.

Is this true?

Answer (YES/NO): NO